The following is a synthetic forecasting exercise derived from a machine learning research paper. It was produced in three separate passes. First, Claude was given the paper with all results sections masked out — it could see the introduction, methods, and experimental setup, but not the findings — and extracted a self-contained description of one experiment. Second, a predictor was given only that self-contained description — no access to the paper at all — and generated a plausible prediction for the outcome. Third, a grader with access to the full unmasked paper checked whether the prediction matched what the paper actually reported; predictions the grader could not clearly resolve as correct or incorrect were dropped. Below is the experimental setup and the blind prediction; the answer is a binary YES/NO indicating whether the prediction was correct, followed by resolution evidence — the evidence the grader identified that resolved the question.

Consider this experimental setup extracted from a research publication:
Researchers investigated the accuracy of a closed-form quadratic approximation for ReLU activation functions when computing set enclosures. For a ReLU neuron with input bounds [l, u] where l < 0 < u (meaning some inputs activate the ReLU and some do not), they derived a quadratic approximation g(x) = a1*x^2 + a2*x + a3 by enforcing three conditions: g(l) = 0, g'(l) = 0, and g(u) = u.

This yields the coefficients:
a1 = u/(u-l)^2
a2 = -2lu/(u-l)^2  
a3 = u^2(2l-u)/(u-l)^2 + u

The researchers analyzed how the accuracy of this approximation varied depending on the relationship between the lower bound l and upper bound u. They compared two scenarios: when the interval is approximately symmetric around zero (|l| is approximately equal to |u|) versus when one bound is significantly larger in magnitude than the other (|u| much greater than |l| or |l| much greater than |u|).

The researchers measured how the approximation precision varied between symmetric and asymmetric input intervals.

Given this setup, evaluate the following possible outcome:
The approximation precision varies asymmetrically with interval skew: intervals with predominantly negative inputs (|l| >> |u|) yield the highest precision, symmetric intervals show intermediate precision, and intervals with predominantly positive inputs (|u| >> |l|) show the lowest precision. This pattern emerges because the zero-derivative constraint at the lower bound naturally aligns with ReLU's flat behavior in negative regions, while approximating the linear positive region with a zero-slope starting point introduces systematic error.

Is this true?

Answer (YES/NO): NO